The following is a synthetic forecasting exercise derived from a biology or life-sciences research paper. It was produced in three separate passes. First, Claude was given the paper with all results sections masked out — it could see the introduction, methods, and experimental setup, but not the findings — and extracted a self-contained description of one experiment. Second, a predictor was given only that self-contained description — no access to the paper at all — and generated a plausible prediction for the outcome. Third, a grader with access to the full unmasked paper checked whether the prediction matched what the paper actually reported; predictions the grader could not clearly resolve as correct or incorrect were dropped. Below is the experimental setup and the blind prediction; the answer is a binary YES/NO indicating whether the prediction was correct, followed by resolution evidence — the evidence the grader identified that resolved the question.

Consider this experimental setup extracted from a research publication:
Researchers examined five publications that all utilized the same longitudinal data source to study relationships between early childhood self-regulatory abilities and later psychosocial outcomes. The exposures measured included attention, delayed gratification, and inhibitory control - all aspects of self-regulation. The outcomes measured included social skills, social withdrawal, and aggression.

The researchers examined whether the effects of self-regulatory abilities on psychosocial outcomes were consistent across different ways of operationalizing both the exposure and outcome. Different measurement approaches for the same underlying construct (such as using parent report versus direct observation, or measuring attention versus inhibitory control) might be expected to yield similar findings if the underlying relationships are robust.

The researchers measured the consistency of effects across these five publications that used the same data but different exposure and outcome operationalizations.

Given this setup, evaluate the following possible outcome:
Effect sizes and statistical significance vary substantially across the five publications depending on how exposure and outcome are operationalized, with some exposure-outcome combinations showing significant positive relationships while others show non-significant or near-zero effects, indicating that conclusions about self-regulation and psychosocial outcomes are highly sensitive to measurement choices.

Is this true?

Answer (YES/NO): YES